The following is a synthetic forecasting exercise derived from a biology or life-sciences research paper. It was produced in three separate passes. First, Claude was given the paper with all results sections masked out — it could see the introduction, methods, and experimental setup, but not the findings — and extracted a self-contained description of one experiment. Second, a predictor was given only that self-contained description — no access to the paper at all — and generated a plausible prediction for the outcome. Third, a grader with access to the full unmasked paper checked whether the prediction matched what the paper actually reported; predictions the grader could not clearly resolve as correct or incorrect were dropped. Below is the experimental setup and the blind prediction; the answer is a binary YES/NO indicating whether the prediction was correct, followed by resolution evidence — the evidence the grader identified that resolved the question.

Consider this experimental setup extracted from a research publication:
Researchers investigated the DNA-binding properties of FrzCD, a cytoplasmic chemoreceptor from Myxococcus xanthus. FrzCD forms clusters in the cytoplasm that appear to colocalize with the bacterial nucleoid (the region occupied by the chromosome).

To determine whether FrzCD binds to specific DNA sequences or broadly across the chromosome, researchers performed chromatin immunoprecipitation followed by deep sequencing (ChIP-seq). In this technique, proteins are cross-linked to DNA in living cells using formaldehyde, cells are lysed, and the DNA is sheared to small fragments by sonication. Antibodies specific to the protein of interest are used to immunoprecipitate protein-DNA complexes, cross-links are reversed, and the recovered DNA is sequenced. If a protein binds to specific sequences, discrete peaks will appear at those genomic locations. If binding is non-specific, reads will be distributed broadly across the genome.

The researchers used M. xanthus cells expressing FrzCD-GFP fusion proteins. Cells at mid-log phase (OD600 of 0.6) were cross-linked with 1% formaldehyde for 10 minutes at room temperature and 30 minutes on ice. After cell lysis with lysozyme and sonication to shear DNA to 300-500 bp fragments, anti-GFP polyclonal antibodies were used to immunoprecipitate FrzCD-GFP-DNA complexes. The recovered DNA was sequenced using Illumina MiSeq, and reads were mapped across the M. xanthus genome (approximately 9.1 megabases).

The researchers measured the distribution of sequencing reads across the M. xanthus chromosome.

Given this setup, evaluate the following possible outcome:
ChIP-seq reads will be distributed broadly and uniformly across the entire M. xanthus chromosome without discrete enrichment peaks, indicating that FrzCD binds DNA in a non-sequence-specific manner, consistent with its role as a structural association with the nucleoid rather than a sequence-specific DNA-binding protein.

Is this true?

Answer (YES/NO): YES